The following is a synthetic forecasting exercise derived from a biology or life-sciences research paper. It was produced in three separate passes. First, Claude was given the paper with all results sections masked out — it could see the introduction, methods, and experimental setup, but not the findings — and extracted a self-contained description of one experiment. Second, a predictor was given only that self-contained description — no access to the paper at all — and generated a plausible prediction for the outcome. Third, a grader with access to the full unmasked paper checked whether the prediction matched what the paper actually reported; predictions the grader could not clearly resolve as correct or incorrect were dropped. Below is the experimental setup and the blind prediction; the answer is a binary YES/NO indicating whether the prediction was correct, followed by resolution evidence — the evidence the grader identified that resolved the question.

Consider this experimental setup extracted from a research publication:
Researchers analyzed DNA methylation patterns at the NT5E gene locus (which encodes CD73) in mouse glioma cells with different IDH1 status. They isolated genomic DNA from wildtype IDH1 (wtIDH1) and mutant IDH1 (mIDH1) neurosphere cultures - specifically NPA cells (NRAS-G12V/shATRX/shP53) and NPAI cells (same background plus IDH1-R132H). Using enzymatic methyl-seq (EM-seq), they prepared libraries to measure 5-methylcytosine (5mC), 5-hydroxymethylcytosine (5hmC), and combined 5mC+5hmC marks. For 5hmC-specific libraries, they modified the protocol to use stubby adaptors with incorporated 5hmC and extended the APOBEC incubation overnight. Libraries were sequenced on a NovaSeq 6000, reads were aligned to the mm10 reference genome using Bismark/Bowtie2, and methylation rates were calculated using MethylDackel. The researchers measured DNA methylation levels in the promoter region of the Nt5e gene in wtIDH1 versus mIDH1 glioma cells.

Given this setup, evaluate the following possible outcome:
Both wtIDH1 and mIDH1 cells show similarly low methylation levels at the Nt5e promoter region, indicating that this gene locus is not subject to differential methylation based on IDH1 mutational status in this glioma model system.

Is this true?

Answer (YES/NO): NO